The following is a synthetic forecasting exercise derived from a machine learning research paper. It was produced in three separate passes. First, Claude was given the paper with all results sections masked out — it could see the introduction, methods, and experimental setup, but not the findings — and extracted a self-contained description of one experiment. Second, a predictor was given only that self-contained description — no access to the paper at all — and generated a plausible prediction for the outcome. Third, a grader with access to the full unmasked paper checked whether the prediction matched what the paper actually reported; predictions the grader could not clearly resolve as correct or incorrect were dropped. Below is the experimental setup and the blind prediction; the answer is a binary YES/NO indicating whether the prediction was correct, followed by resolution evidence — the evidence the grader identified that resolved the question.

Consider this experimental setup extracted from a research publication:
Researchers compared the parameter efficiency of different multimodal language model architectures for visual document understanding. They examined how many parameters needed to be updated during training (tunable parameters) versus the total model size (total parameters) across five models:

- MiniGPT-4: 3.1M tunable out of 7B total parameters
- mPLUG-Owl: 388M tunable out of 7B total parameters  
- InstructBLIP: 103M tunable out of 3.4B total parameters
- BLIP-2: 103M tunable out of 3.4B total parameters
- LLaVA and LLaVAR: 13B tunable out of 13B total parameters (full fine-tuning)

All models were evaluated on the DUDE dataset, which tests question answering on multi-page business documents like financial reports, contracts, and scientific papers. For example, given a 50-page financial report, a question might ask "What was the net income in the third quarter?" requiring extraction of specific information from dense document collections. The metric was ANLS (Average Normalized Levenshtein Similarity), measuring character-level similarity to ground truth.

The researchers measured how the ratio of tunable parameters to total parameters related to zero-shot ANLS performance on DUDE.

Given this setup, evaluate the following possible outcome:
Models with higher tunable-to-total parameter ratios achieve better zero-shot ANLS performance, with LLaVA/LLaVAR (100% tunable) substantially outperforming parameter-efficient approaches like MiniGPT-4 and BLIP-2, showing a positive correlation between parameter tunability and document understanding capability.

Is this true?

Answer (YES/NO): NO